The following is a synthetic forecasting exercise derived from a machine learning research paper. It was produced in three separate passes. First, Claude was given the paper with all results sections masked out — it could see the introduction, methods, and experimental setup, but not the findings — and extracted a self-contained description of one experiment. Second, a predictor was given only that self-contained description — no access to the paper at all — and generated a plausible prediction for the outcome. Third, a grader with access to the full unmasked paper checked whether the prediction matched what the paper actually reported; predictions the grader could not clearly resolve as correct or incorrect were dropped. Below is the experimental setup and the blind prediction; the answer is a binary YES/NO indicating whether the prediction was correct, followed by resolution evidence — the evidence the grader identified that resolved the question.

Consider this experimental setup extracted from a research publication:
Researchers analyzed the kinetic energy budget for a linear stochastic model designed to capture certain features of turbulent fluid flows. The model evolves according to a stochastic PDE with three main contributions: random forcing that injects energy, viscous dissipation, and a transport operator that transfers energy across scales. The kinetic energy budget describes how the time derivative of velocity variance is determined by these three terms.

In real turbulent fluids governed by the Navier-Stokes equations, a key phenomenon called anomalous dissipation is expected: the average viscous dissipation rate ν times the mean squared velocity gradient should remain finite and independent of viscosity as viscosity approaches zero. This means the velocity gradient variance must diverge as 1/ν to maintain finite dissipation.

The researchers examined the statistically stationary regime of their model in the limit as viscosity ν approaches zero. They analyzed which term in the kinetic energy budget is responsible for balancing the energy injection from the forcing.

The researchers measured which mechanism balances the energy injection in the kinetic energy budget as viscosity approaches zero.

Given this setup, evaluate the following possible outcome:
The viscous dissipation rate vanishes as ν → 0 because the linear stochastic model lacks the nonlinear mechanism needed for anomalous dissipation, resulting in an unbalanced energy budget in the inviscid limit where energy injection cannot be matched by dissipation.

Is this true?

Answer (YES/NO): NO